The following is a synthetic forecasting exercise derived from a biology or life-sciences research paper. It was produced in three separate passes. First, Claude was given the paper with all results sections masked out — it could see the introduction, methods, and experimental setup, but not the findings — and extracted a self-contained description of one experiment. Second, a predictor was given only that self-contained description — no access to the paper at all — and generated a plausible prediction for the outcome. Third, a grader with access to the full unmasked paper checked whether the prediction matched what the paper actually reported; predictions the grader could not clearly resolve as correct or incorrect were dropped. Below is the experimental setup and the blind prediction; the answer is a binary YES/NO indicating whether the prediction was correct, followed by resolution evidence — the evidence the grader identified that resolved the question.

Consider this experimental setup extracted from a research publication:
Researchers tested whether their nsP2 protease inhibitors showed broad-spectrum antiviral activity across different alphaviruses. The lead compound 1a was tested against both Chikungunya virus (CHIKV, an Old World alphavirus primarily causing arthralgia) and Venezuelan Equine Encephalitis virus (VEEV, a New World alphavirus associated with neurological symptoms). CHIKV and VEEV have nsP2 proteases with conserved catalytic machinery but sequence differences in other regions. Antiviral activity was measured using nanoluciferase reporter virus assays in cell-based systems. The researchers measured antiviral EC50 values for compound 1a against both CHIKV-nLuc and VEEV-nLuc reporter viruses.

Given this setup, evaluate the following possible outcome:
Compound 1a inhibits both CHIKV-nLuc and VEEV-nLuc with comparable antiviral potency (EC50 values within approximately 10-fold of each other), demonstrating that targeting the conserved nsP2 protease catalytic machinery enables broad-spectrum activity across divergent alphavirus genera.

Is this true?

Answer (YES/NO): NO